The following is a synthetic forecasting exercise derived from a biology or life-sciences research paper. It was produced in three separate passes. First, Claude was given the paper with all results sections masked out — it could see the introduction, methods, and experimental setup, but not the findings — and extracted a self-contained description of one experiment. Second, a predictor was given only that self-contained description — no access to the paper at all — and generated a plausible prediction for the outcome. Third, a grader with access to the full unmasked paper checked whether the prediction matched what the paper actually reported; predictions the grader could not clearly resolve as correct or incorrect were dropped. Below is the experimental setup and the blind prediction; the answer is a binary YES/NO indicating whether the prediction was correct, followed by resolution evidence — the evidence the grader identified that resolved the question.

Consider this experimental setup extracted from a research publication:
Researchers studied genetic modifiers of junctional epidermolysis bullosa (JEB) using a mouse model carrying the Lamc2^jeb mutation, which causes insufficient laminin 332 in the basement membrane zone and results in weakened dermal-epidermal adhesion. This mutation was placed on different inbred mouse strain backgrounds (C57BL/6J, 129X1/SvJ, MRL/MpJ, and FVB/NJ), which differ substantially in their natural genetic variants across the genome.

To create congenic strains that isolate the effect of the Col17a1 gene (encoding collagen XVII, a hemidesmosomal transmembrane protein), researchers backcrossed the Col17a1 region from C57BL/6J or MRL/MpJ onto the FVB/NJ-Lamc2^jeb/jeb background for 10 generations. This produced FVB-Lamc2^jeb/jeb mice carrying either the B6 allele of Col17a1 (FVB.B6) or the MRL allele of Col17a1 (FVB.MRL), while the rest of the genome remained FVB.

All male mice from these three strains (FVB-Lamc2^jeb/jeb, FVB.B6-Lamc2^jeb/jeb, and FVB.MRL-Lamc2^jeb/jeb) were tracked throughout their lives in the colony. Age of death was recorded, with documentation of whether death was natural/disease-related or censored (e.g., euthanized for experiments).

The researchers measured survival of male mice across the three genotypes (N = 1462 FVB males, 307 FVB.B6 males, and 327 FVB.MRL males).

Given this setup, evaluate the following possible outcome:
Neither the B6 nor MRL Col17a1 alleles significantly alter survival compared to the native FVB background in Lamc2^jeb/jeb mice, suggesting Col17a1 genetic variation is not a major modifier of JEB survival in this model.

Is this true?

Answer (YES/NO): NO